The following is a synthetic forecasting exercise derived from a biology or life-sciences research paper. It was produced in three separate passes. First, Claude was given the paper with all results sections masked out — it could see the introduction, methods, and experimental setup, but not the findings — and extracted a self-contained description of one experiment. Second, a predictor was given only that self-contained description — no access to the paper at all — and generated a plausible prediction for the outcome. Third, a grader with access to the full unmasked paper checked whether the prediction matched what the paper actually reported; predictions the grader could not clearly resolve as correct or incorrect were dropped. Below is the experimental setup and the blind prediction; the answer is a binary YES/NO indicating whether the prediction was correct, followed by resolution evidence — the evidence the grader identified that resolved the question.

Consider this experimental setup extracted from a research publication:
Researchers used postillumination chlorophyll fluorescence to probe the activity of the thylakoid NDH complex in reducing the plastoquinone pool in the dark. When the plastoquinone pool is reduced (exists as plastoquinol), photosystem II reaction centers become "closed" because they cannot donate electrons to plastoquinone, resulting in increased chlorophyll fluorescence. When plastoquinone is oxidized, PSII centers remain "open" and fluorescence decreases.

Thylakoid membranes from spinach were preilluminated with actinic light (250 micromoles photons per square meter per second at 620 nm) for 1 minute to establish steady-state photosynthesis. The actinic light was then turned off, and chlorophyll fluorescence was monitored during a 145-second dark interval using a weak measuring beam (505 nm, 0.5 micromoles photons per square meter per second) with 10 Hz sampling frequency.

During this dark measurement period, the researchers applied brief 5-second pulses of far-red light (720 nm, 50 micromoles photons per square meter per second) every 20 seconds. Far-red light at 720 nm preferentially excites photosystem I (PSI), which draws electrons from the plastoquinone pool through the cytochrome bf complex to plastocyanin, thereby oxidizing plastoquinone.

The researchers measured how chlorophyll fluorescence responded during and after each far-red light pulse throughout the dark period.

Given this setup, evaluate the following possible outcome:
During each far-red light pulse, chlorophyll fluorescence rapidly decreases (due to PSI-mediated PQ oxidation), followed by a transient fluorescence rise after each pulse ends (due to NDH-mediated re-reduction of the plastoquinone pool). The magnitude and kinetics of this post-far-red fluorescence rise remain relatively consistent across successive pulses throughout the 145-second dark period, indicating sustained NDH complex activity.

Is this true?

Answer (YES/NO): YES